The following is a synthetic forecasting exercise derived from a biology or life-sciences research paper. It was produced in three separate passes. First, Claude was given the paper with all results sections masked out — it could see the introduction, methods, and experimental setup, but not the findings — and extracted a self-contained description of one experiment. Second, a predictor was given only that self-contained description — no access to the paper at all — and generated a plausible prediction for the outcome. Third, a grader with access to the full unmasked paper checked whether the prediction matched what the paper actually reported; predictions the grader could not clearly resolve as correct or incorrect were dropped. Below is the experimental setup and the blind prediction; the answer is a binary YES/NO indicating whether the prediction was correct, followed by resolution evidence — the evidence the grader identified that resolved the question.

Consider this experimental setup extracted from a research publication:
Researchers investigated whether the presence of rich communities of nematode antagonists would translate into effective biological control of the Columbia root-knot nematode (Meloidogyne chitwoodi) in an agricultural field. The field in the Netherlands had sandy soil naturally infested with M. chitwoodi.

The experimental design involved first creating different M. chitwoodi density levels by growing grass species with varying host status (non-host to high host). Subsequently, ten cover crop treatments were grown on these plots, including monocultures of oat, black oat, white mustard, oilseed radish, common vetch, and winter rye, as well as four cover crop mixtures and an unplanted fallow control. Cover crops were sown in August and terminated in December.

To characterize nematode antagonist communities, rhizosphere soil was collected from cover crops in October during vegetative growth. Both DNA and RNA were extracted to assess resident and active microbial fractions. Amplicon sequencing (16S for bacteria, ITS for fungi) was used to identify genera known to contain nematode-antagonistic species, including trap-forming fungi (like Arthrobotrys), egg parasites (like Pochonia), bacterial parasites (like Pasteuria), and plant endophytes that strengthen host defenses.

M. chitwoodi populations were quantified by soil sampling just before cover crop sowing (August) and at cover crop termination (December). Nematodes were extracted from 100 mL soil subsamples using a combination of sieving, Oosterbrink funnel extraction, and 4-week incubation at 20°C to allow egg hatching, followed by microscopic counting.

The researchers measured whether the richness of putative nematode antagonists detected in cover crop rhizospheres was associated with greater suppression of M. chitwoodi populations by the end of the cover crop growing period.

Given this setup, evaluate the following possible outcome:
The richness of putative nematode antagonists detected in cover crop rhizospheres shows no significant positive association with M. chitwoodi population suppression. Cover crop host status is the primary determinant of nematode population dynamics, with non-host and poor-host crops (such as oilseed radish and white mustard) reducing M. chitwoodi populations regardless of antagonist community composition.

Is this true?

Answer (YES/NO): YES